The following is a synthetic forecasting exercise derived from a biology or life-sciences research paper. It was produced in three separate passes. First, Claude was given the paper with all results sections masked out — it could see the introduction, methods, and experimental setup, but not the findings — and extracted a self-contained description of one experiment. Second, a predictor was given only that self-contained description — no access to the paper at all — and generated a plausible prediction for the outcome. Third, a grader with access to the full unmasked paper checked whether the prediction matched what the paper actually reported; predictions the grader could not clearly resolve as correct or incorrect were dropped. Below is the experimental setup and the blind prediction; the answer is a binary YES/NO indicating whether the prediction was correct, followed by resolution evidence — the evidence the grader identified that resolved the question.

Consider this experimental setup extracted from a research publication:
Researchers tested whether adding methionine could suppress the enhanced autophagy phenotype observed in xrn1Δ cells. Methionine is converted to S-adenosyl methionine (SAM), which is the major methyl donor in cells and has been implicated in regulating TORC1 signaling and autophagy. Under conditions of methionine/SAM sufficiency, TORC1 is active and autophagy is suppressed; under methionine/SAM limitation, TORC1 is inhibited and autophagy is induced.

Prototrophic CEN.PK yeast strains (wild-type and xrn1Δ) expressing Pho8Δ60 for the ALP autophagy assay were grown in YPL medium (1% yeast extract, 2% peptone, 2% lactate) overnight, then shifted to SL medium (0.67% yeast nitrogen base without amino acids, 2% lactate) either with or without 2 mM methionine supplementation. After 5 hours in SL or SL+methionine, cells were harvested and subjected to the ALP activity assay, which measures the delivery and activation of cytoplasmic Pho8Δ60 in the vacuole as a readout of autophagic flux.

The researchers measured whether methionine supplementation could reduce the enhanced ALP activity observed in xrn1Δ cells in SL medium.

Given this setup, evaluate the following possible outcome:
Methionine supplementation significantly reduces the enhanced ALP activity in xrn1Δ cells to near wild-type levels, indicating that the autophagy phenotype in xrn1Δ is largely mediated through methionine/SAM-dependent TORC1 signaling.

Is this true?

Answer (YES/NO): NO